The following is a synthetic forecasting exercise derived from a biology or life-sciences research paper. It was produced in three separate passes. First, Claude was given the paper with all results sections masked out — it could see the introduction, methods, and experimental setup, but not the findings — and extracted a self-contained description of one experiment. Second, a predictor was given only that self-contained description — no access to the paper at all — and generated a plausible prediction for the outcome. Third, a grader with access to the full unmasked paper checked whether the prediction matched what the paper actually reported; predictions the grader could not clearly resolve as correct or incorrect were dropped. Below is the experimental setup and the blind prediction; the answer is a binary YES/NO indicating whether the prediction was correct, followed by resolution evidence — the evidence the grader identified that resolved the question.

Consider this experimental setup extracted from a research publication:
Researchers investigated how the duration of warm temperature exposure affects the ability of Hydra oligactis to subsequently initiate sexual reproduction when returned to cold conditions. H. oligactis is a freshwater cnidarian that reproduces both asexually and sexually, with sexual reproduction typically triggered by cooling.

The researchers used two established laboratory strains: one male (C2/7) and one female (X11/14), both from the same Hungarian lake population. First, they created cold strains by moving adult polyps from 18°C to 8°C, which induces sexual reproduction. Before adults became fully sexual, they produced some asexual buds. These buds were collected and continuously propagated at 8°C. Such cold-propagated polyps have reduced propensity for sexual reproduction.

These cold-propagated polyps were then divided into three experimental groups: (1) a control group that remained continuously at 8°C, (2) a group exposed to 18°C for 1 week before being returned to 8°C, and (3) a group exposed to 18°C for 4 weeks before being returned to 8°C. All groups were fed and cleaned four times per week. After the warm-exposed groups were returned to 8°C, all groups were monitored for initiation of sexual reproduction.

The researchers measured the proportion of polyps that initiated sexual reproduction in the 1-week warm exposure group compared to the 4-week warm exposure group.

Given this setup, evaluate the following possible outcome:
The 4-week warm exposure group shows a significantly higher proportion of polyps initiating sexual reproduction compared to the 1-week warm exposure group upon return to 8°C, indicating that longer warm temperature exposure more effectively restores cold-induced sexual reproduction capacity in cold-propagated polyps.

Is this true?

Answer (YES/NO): YES